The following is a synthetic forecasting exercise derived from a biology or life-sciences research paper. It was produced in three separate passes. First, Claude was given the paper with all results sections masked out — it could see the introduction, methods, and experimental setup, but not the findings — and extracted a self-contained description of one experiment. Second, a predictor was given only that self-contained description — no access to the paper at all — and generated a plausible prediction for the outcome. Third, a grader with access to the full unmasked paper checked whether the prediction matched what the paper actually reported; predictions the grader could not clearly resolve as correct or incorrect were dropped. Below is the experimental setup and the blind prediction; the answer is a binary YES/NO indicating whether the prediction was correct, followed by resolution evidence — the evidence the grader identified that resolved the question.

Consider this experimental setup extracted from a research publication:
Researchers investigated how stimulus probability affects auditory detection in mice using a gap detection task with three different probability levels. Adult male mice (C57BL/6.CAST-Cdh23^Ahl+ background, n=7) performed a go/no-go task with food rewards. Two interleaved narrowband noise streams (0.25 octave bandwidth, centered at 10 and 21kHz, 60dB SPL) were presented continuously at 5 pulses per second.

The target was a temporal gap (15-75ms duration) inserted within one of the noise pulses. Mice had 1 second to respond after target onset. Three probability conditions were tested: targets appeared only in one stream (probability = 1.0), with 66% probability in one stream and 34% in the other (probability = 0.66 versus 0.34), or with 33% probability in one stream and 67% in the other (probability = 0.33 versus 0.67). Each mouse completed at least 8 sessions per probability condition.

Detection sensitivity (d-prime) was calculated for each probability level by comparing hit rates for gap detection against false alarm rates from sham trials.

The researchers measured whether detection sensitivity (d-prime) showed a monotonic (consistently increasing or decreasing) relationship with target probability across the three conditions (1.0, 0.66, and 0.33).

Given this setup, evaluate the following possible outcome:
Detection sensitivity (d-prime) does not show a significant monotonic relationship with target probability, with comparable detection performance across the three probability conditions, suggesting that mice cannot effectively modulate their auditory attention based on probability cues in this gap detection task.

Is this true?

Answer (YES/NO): NO